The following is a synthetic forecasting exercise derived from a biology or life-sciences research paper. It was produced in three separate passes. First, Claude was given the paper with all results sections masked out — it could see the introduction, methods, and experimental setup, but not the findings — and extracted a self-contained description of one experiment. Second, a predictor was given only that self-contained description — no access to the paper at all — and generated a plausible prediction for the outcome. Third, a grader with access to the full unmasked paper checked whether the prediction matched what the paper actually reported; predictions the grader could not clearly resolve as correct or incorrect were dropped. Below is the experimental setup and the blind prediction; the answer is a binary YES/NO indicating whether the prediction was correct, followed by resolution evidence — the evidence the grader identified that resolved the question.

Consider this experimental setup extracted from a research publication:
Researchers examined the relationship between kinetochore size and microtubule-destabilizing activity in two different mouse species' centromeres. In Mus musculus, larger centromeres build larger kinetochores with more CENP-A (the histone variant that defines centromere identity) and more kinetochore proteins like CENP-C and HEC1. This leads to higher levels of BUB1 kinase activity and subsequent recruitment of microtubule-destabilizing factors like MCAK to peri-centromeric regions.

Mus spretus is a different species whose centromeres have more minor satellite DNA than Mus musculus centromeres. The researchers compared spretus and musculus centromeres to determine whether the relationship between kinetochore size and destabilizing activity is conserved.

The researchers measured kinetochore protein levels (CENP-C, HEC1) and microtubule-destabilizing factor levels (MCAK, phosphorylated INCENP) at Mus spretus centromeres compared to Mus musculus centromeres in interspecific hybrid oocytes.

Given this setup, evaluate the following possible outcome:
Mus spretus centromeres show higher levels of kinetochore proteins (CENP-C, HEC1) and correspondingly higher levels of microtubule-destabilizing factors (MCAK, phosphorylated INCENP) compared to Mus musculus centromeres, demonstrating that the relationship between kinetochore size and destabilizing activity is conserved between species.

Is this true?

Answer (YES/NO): NO